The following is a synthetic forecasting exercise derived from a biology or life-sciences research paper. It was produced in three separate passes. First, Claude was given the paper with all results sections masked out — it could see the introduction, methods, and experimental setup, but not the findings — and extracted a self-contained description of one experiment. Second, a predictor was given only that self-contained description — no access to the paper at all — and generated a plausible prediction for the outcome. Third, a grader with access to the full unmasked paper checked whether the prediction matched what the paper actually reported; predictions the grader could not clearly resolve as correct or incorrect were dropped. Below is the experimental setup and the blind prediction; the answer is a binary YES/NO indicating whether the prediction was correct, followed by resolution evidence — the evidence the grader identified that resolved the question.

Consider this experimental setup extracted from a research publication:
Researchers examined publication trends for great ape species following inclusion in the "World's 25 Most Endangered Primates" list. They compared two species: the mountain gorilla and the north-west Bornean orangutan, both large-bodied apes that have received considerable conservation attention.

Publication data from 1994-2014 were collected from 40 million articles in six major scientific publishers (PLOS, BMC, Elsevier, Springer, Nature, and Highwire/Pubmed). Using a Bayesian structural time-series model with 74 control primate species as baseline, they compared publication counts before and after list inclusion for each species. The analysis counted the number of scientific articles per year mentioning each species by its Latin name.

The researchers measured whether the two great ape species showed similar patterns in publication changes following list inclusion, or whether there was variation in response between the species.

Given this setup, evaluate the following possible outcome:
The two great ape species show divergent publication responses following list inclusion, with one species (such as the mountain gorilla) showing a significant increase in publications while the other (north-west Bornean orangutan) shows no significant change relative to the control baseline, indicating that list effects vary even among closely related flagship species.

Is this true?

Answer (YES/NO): NO